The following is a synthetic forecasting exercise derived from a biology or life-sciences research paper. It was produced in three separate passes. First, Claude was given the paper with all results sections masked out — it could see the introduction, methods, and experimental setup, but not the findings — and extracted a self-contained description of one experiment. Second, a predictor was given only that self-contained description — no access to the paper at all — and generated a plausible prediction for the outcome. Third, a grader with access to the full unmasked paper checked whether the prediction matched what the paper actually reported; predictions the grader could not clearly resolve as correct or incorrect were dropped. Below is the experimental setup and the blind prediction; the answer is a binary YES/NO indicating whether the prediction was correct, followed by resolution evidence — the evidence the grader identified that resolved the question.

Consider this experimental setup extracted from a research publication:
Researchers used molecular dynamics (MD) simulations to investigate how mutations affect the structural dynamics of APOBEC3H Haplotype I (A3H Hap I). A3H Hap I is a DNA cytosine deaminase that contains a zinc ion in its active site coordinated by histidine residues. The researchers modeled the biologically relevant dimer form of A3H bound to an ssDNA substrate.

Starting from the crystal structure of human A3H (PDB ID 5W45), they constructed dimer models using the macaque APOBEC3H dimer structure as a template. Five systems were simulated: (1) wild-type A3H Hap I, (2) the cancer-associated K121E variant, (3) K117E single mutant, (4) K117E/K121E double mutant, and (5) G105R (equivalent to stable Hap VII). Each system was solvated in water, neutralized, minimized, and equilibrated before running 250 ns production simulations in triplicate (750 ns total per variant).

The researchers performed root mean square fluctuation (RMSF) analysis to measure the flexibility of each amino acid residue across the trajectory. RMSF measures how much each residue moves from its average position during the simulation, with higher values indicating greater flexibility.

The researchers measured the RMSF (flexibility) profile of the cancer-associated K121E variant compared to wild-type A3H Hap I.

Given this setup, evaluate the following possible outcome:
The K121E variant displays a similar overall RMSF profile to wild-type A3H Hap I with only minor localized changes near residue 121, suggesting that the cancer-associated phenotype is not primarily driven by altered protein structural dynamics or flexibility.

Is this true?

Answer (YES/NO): NO